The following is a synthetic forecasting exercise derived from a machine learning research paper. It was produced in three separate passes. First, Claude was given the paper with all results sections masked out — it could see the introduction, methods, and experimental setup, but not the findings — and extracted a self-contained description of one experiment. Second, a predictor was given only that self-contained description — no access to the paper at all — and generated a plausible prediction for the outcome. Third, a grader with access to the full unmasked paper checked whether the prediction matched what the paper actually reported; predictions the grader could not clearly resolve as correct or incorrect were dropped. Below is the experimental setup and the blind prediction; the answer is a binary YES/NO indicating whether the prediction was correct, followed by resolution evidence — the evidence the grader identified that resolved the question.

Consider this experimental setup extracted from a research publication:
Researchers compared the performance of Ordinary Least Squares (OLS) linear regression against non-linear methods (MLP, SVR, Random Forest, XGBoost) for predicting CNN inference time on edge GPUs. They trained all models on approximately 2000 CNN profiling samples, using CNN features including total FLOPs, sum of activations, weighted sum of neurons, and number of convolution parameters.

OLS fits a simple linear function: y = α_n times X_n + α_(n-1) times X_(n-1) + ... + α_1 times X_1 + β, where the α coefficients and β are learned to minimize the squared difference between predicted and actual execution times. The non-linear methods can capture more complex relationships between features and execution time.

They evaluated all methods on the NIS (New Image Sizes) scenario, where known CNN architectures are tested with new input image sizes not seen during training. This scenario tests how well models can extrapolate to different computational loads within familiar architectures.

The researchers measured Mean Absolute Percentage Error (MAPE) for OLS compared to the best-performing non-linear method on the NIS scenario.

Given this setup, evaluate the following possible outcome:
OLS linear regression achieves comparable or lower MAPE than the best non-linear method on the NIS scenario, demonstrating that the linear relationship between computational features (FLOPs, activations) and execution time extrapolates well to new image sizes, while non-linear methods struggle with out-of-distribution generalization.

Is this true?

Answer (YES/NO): NO